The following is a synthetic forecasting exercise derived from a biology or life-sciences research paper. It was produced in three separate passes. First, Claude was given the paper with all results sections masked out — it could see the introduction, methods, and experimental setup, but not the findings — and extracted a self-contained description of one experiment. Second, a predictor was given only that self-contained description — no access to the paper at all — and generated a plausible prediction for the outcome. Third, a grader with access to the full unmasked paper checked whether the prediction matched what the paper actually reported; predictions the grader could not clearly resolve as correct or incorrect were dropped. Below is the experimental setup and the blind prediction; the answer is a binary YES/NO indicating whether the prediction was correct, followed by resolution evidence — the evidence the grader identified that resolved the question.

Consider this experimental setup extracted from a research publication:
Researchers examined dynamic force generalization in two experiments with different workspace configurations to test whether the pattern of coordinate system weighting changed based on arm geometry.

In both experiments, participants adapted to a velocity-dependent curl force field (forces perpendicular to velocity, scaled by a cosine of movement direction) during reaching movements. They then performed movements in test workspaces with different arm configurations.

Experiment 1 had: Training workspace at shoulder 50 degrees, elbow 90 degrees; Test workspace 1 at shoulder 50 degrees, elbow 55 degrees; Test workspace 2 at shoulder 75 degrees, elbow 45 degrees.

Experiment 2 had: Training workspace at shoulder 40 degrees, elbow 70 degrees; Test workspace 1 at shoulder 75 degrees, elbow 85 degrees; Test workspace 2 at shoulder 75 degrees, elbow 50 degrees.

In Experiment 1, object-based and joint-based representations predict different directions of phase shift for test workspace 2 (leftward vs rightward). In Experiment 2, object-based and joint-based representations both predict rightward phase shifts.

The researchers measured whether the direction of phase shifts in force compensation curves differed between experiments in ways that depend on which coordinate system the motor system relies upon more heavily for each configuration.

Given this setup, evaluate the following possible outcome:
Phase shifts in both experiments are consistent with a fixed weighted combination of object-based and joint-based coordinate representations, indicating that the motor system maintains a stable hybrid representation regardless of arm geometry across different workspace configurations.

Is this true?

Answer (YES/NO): NO